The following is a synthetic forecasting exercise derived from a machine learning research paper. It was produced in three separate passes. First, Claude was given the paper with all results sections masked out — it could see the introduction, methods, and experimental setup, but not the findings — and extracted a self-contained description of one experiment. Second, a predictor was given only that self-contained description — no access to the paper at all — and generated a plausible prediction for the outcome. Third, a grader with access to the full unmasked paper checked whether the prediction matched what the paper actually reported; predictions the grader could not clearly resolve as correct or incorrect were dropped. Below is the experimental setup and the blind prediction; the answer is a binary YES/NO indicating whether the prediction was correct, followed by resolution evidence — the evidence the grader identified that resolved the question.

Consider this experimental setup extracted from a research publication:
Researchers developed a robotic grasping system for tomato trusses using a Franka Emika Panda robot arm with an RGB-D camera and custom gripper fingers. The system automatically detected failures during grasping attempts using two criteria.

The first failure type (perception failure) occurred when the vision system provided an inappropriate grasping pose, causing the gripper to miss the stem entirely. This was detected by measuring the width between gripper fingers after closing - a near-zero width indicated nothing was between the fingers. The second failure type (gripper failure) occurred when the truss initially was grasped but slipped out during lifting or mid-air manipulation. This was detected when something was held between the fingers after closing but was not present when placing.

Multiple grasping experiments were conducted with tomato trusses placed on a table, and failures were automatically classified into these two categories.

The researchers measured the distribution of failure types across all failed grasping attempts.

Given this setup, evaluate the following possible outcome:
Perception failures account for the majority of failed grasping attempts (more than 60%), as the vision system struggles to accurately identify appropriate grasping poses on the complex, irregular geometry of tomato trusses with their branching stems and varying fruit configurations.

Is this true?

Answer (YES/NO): NO